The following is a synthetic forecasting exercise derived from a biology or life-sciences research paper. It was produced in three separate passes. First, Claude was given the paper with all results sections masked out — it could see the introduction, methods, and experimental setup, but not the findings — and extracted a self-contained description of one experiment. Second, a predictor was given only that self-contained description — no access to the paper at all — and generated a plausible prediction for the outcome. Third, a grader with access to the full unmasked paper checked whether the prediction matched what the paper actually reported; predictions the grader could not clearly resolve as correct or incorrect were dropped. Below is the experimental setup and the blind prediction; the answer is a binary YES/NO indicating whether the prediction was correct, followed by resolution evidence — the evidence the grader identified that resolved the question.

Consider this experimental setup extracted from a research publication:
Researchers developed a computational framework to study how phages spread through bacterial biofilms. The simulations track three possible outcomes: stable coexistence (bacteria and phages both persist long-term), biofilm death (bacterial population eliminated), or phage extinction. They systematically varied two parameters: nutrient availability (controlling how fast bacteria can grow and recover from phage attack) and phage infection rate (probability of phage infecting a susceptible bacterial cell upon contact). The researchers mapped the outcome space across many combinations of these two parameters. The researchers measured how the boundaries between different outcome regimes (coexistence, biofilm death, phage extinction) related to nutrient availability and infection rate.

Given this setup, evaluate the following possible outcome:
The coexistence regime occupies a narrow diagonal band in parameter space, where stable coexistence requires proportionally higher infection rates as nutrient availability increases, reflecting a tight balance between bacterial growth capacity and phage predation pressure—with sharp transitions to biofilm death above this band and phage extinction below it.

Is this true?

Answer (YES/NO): NO